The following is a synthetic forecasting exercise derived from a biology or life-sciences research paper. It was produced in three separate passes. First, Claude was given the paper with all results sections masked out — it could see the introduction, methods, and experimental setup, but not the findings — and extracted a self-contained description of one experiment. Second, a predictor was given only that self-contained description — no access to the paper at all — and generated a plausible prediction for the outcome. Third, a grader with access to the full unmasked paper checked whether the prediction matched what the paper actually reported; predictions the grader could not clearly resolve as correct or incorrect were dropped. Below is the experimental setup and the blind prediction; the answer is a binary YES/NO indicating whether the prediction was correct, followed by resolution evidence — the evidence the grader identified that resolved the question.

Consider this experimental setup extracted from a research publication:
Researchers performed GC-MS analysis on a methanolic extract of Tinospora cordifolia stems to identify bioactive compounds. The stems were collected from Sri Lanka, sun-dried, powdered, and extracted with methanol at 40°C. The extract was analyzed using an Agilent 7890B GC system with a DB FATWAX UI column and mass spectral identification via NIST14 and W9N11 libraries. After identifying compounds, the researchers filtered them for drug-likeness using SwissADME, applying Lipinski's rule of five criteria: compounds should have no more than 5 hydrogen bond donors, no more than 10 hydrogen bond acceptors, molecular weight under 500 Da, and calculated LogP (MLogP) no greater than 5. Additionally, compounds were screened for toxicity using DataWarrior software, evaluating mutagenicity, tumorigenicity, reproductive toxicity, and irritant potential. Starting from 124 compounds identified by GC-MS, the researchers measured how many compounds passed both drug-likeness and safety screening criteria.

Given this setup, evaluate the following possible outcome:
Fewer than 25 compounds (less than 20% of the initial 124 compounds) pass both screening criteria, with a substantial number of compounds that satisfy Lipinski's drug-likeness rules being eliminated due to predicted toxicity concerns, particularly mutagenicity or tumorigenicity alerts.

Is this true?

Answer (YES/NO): NO